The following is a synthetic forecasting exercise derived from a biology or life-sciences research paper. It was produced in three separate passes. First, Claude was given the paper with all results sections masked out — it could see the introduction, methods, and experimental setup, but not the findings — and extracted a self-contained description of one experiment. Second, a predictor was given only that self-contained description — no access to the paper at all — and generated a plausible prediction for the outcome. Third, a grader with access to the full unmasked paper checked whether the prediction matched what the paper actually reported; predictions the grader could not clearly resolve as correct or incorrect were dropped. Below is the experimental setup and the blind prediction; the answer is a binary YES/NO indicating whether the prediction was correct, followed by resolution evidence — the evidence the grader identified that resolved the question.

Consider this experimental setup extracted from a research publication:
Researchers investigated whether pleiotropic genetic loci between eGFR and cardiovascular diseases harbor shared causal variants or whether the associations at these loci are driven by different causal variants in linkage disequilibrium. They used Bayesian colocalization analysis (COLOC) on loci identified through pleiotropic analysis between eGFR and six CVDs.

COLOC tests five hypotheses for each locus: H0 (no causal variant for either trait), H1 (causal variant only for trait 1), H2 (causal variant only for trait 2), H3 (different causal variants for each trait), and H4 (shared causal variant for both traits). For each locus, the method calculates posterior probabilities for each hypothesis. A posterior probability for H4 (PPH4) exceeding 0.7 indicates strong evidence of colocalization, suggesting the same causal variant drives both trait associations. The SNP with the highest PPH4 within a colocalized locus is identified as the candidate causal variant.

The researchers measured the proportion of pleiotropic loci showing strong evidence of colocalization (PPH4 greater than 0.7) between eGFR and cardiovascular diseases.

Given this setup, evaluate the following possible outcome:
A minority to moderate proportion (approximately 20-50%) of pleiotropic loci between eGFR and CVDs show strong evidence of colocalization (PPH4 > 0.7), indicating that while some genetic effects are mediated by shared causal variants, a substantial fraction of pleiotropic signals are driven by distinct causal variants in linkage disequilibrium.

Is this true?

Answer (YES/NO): NO